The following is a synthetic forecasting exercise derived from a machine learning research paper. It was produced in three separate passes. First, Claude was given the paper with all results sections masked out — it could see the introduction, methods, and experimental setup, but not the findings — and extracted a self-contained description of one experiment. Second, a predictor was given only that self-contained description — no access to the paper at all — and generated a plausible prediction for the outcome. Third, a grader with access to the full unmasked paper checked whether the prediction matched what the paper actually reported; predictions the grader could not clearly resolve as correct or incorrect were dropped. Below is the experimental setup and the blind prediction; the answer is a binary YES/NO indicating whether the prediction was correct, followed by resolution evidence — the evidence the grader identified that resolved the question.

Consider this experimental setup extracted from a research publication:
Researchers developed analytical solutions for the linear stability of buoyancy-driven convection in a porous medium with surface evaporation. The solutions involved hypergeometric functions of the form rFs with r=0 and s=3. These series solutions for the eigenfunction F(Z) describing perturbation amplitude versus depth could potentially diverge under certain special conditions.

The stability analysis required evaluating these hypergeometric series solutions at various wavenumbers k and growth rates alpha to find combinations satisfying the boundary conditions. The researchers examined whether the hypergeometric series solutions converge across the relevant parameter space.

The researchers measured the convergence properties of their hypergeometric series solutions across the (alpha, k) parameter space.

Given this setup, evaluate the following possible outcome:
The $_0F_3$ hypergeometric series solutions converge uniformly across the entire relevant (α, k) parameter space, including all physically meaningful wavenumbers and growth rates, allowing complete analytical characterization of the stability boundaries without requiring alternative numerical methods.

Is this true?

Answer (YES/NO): NO